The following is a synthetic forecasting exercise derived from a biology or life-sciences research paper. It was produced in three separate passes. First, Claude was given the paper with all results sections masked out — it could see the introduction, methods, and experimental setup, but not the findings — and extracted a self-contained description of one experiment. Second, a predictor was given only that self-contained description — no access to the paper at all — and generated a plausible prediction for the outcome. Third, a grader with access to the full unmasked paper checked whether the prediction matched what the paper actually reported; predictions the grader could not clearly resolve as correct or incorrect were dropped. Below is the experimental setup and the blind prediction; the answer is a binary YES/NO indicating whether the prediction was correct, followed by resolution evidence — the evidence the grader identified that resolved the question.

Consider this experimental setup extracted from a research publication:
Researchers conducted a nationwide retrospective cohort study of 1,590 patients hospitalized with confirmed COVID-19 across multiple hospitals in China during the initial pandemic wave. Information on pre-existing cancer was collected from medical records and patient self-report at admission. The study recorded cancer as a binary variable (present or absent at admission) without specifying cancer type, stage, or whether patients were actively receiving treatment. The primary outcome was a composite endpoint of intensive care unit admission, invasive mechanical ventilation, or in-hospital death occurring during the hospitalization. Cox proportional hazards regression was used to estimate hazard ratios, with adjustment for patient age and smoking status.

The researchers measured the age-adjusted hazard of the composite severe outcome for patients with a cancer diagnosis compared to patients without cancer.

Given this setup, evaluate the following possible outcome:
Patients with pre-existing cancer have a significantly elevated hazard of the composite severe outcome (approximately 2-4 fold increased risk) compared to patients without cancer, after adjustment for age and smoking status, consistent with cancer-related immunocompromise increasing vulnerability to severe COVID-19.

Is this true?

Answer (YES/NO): YES